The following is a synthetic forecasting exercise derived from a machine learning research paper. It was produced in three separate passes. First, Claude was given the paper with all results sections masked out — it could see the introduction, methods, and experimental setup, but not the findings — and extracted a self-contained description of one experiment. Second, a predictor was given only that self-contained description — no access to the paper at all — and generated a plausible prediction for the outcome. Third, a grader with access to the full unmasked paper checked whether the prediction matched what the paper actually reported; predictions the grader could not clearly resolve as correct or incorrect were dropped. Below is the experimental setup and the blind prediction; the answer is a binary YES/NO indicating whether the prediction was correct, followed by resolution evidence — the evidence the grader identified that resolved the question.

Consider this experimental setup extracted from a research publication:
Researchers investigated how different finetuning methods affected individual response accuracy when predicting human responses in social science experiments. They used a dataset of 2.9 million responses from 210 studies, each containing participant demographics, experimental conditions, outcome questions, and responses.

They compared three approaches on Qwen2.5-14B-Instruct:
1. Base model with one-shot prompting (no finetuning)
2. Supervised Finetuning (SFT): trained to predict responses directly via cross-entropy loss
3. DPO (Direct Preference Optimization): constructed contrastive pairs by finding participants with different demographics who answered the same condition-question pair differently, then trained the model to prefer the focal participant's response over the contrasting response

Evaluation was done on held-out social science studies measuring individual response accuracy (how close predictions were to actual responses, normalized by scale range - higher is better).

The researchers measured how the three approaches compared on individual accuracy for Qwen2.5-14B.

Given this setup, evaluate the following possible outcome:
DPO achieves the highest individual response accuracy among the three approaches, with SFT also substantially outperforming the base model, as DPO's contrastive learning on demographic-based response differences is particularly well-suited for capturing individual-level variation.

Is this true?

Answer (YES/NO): NO